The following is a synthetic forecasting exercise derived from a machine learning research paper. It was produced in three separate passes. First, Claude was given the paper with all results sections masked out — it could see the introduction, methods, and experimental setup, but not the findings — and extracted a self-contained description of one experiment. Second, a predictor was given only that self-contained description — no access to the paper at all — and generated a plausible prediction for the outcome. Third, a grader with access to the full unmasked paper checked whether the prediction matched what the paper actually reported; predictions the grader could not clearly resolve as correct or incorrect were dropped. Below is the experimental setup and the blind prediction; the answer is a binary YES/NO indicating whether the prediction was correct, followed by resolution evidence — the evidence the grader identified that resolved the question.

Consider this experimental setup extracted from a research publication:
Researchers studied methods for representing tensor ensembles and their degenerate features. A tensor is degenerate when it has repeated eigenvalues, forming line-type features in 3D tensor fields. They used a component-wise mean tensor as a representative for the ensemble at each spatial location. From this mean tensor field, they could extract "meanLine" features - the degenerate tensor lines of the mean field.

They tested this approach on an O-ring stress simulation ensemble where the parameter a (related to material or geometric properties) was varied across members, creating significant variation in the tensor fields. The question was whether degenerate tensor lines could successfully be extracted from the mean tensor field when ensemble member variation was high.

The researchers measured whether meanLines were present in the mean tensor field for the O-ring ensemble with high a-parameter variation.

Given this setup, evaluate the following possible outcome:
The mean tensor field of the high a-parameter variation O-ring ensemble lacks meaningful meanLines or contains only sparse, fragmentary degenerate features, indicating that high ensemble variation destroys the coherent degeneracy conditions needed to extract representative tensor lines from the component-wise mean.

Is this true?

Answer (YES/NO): NO